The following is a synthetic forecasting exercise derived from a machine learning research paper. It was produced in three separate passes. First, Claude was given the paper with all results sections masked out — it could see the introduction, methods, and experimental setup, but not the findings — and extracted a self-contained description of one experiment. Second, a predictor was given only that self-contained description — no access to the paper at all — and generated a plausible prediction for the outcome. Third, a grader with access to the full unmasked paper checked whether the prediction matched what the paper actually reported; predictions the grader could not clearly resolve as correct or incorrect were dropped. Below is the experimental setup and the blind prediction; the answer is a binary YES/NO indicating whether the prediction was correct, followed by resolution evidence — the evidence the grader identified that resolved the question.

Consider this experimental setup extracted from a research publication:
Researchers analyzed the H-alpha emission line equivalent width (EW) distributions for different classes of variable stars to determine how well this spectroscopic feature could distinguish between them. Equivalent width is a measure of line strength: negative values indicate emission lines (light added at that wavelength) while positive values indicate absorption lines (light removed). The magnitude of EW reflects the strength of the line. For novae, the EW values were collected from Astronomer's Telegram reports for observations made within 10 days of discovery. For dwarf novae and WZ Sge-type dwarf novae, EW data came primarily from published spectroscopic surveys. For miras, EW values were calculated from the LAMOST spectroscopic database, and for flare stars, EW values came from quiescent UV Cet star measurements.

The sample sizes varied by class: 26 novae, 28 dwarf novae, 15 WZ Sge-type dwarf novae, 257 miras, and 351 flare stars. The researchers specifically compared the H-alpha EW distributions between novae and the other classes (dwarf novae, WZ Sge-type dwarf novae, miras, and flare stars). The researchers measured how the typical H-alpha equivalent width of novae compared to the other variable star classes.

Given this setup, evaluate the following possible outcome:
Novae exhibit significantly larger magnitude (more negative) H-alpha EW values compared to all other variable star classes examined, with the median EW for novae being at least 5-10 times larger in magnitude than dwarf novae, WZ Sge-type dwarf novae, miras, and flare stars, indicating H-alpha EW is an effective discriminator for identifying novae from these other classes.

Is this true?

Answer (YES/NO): YES